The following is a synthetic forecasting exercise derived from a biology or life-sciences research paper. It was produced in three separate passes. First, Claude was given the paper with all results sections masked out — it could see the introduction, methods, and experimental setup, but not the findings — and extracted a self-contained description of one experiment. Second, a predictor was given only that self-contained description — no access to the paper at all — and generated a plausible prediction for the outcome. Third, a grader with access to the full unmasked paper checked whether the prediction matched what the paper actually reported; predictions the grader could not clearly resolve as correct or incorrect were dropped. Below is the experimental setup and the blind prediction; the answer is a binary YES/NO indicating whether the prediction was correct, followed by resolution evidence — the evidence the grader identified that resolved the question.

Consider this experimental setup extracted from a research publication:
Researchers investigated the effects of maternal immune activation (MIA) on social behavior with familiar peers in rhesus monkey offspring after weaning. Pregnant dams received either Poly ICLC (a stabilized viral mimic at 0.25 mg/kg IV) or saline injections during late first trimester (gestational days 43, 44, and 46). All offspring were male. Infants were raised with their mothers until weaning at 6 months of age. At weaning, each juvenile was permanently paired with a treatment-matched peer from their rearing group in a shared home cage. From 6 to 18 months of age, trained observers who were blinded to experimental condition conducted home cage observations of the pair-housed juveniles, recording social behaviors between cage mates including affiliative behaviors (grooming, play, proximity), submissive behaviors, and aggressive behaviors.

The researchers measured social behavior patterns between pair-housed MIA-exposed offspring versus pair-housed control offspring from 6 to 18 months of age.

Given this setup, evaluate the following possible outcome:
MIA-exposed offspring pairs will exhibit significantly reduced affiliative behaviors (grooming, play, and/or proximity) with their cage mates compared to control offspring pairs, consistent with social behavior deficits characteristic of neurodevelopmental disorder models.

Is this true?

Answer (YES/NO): NO